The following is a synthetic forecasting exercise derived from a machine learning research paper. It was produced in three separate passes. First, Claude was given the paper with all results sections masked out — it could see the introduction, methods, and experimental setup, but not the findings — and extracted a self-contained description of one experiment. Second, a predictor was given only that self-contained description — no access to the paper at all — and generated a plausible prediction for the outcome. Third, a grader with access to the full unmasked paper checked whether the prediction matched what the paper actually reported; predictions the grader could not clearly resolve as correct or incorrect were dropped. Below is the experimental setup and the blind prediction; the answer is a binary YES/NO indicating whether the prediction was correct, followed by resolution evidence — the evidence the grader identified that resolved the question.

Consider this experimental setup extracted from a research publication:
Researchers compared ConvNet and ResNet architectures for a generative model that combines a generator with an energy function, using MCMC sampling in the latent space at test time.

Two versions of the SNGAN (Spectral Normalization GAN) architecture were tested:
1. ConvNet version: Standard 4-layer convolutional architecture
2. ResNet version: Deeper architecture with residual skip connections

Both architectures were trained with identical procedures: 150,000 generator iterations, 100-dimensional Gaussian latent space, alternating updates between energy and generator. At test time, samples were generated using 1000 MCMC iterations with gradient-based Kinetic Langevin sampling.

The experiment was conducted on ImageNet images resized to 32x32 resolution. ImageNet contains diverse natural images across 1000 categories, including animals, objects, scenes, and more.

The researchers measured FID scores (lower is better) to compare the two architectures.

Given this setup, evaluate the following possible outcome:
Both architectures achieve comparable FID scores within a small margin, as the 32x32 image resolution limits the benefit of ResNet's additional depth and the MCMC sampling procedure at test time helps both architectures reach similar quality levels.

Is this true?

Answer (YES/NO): NO